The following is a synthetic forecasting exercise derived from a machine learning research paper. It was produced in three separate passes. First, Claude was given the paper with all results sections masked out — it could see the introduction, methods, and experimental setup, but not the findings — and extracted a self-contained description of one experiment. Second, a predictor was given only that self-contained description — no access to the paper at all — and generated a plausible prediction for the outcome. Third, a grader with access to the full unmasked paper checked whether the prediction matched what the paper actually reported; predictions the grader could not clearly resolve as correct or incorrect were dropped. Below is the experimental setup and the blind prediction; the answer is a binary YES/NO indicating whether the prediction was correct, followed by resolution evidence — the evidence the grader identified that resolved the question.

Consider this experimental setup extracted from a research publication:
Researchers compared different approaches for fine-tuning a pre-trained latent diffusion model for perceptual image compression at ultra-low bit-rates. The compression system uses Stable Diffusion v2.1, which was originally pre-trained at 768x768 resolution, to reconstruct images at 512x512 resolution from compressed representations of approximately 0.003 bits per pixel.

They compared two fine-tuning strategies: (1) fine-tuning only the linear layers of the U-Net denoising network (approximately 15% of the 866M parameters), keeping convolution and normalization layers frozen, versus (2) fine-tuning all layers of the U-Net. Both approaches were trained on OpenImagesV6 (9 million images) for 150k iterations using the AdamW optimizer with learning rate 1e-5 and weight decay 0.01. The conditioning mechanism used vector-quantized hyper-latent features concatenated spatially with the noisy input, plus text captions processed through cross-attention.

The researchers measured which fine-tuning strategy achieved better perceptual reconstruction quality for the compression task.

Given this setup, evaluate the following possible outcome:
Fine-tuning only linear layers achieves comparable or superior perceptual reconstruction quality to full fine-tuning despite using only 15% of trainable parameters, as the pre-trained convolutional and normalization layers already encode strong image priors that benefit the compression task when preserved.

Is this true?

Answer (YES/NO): NO